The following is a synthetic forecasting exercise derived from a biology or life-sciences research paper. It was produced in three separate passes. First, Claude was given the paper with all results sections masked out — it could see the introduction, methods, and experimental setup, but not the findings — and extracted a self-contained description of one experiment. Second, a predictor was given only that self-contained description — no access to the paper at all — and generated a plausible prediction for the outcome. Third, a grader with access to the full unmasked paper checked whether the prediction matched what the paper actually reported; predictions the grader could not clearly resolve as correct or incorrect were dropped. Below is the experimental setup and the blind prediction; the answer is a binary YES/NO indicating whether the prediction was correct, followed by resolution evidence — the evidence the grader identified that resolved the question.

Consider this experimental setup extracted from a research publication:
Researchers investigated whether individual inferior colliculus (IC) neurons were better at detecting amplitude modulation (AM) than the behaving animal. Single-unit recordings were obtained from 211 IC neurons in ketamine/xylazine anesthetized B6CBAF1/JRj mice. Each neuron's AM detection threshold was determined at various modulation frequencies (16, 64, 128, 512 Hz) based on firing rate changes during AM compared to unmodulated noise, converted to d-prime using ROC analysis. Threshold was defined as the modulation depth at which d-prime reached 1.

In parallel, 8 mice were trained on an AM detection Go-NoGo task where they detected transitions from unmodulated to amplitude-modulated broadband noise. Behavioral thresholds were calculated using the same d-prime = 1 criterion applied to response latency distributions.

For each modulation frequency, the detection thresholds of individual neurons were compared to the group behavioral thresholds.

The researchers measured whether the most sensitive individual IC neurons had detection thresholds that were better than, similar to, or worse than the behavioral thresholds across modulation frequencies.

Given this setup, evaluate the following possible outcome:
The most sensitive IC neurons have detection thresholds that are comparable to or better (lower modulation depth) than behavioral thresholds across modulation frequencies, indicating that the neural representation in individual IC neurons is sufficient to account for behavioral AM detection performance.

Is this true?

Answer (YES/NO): NO